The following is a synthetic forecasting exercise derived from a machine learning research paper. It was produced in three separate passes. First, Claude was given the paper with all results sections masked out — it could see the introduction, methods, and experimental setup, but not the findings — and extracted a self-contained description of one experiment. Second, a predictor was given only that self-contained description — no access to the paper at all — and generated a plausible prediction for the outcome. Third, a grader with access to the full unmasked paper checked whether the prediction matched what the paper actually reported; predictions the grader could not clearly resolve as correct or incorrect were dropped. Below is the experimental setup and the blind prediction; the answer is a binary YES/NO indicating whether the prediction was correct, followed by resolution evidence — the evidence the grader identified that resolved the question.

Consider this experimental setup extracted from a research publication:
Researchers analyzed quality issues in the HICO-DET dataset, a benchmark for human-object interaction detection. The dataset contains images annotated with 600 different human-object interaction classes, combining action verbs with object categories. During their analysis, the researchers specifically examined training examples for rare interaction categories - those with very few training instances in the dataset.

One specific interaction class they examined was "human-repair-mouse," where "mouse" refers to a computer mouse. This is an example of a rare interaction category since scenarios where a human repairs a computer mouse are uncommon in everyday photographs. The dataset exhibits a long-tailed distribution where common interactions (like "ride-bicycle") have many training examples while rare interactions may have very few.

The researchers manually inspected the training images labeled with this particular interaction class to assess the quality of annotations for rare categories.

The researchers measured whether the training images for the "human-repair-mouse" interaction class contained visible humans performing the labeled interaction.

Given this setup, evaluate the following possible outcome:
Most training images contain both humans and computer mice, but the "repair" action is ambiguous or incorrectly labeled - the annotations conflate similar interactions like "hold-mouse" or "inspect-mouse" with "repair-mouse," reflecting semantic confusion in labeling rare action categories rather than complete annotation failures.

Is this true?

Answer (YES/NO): NO